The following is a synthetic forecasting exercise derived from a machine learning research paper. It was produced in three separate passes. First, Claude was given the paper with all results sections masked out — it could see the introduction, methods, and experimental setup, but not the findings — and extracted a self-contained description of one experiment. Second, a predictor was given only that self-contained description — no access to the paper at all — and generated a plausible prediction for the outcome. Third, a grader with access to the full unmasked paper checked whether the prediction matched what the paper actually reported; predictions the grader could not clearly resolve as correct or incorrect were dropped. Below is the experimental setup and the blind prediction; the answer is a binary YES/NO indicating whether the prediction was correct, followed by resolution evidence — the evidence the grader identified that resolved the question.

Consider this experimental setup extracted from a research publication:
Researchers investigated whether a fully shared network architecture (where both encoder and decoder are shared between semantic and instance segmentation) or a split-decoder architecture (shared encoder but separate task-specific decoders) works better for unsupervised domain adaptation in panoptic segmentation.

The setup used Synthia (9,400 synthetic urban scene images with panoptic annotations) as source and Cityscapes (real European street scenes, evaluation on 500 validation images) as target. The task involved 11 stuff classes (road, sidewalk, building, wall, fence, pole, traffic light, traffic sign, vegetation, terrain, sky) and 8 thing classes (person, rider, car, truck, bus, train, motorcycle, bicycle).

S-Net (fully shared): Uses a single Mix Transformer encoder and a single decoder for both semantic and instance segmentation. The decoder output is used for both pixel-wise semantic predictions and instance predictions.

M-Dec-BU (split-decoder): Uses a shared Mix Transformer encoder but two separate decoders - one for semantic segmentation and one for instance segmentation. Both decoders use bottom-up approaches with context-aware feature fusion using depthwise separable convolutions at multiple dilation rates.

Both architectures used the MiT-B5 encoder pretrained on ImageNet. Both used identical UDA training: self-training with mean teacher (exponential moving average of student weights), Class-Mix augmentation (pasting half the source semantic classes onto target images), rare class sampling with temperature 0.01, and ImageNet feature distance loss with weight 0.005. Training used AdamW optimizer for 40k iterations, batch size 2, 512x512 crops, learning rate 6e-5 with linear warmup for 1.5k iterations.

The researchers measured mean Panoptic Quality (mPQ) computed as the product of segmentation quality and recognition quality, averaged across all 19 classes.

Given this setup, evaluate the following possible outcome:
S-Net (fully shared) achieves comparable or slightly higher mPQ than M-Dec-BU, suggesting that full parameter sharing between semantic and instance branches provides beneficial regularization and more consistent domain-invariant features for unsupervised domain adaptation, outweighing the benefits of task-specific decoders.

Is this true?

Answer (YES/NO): NO